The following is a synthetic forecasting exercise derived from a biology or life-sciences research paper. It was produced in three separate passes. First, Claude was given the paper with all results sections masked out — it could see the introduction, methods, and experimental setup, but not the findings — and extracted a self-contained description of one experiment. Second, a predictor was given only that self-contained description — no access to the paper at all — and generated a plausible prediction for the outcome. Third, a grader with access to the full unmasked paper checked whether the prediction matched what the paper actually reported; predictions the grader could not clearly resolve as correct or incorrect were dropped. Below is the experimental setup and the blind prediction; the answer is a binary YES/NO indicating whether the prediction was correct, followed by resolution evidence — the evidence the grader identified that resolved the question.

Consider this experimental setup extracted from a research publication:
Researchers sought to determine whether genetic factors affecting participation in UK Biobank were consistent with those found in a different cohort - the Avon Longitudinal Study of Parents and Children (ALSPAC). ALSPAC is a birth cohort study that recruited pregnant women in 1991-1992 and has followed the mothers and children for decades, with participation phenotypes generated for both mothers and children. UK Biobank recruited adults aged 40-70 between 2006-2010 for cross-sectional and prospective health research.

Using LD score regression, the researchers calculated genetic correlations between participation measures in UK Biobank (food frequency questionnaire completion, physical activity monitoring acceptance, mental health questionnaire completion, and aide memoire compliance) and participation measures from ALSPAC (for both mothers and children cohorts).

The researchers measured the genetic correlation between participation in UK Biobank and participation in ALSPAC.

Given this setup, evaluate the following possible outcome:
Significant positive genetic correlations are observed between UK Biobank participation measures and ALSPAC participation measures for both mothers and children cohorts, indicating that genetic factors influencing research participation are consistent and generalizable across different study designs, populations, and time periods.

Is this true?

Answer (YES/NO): YES